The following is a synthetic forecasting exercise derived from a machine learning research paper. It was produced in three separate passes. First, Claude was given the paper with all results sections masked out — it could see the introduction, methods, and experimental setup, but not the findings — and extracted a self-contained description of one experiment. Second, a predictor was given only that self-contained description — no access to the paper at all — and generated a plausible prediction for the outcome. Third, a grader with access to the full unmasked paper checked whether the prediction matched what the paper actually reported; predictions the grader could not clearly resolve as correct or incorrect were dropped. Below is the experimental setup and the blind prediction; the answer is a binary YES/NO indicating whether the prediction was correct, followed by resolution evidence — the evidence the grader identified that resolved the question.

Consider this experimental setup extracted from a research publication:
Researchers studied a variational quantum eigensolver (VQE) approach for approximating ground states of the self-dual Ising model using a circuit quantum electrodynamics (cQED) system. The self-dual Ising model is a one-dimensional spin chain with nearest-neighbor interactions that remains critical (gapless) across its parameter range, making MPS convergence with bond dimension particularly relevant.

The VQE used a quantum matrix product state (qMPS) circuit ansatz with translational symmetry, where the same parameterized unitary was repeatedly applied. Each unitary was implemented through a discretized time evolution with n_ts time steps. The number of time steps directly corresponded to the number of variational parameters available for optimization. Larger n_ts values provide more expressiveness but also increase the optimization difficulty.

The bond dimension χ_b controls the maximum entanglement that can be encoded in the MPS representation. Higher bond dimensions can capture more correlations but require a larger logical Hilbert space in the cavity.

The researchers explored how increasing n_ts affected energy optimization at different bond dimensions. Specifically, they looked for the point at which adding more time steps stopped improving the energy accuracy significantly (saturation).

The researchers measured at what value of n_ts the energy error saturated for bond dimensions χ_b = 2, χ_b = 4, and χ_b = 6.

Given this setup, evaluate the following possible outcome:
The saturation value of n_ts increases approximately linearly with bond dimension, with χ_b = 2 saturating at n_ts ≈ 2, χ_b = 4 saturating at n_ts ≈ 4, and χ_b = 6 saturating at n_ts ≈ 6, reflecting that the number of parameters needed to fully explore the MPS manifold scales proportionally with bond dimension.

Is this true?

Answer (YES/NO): NO